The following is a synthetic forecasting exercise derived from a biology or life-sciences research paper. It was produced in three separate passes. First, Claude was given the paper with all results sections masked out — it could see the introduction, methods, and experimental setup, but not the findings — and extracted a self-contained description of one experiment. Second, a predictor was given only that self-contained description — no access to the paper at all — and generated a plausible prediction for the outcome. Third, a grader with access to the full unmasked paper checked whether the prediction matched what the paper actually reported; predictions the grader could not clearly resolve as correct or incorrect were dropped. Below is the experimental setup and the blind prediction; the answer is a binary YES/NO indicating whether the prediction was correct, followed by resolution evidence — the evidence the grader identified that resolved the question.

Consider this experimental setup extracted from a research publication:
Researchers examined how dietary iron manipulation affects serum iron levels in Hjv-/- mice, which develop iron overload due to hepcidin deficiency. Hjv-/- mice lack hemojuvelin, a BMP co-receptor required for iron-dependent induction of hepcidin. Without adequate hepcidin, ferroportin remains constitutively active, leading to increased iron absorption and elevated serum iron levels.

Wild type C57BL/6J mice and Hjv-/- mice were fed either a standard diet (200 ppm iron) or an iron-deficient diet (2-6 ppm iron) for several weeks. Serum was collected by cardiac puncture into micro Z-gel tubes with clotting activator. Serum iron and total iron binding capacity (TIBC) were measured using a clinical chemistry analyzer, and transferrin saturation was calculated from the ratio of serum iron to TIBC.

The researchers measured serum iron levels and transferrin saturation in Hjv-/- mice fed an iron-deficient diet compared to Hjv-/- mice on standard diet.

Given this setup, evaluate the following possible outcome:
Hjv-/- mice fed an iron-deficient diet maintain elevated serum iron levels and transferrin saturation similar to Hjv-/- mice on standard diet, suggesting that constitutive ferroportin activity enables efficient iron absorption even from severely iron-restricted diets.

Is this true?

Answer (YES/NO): YES